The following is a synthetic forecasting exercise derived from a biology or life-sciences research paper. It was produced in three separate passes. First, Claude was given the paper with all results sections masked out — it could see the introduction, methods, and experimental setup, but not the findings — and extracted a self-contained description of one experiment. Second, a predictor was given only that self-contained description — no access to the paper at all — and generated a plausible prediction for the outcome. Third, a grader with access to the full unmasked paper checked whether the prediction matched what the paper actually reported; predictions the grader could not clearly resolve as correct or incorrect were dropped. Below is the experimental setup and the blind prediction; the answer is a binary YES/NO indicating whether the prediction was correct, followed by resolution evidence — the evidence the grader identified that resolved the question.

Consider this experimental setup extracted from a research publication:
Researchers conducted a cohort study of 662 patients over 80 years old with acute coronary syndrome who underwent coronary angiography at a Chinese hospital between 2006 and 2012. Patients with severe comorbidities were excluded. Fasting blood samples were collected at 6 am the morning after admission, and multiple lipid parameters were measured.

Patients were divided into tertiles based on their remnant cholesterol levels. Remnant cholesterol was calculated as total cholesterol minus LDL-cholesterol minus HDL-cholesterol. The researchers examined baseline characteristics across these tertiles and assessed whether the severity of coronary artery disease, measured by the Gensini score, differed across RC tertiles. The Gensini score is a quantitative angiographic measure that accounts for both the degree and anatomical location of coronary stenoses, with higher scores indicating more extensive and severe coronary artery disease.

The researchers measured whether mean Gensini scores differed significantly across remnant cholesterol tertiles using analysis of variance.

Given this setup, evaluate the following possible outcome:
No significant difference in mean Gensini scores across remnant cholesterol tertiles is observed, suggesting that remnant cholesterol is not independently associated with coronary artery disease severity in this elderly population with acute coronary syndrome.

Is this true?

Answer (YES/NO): YES